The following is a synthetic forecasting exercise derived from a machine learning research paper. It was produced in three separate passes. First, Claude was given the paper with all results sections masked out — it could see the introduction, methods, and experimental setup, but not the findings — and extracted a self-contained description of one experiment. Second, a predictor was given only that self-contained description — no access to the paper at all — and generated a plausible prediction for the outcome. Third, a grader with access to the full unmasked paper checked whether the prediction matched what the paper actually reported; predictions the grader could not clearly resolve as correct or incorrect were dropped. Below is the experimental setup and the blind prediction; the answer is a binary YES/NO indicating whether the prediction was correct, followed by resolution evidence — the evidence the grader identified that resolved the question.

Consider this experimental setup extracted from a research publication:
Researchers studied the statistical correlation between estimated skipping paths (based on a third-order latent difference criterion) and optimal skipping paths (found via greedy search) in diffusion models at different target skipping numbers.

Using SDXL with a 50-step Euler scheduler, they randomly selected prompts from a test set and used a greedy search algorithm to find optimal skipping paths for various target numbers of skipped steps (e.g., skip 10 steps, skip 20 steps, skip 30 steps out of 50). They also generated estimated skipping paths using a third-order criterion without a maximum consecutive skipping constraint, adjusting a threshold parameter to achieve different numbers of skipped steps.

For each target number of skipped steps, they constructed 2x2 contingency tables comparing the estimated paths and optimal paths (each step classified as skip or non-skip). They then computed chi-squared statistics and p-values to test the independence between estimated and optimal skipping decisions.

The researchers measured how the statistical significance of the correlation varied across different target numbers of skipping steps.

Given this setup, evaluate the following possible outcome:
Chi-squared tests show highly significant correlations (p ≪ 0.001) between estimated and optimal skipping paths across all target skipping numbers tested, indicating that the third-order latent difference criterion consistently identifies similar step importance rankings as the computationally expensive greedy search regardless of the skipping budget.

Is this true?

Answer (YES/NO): NO